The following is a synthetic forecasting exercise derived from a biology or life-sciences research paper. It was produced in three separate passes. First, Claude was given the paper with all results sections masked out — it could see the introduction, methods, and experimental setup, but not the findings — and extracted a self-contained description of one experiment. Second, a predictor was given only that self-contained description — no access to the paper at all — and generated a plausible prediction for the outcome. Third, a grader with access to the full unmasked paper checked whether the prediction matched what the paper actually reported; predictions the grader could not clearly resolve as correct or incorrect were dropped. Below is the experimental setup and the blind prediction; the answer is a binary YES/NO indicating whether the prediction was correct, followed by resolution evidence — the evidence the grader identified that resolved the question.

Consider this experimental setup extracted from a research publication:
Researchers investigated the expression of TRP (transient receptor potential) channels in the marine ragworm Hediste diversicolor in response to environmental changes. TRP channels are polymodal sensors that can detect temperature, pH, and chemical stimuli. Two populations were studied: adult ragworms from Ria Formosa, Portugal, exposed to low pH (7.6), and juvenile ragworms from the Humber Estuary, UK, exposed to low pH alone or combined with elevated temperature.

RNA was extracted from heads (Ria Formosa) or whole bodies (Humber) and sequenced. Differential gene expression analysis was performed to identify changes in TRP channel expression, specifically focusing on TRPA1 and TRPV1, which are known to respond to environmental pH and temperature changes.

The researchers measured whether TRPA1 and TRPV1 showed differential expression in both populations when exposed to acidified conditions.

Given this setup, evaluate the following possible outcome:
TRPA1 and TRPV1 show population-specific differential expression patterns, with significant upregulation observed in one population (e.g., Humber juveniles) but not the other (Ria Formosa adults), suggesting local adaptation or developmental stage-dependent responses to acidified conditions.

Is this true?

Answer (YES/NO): NO